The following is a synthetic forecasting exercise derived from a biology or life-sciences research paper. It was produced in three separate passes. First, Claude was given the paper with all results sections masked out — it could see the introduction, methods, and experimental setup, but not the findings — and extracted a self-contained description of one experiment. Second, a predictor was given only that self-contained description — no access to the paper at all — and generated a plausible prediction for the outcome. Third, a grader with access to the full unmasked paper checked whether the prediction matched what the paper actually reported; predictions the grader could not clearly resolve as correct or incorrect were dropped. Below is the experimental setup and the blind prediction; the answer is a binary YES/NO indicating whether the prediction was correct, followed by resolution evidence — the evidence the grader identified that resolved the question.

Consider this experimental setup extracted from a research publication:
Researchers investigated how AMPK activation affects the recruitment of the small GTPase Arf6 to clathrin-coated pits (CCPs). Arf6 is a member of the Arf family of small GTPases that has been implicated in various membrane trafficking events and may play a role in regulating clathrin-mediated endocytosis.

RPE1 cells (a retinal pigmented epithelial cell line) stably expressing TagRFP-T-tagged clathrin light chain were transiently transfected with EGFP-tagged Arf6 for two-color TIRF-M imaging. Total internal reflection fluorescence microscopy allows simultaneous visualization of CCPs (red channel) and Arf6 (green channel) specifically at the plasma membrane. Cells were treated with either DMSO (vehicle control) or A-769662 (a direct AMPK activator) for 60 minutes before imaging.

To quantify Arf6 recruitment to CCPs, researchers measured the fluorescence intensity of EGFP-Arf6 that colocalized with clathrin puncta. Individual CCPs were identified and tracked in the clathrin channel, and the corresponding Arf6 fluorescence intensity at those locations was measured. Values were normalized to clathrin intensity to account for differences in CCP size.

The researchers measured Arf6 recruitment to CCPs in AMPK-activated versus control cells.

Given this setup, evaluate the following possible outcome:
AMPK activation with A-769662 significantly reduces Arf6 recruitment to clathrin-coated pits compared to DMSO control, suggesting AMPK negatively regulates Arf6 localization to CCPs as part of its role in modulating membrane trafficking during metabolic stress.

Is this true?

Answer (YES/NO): NO